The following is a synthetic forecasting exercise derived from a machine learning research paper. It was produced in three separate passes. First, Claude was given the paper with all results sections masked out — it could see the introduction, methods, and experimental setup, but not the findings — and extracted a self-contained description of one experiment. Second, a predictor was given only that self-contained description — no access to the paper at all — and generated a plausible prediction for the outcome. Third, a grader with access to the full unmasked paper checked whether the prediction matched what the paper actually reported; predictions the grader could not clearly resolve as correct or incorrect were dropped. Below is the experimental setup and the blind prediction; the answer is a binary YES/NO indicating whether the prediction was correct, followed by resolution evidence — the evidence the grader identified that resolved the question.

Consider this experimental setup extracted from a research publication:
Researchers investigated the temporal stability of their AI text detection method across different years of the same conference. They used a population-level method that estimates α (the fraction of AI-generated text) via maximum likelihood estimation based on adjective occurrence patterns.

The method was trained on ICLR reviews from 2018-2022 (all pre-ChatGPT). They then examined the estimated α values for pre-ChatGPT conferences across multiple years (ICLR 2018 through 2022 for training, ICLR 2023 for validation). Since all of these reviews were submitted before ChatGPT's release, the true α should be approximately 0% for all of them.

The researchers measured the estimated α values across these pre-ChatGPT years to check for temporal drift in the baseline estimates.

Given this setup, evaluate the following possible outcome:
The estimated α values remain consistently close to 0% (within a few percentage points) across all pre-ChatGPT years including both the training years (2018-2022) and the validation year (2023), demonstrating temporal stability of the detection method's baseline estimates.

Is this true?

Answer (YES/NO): YES